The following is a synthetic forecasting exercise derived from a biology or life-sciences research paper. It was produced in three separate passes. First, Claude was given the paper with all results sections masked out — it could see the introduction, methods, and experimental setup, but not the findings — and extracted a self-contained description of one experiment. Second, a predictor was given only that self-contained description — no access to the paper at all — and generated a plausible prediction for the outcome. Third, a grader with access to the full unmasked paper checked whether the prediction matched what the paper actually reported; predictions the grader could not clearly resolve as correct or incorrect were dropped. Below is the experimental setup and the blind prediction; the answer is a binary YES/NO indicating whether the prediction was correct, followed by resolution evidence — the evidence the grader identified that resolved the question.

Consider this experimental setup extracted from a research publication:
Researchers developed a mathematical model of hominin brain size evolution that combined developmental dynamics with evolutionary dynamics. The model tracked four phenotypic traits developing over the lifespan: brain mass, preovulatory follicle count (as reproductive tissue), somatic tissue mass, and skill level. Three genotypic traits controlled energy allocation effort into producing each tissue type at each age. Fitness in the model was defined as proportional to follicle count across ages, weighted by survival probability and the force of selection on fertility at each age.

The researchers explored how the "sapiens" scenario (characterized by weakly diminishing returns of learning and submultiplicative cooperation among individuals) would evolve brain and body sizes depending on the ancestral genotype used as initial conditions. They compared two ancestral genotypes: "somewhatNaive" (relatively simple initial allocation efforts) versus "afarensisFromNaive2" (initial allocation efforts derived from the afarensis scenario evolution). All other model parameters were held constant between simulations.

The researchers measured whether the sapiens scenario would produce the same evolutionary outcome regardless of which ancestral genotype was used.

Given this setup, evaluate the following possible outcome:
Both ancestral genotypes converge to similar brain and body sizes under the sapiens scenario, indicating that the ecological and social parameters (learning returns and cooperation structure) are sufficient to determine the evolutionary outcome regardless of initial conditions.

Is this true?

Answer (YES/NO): NO